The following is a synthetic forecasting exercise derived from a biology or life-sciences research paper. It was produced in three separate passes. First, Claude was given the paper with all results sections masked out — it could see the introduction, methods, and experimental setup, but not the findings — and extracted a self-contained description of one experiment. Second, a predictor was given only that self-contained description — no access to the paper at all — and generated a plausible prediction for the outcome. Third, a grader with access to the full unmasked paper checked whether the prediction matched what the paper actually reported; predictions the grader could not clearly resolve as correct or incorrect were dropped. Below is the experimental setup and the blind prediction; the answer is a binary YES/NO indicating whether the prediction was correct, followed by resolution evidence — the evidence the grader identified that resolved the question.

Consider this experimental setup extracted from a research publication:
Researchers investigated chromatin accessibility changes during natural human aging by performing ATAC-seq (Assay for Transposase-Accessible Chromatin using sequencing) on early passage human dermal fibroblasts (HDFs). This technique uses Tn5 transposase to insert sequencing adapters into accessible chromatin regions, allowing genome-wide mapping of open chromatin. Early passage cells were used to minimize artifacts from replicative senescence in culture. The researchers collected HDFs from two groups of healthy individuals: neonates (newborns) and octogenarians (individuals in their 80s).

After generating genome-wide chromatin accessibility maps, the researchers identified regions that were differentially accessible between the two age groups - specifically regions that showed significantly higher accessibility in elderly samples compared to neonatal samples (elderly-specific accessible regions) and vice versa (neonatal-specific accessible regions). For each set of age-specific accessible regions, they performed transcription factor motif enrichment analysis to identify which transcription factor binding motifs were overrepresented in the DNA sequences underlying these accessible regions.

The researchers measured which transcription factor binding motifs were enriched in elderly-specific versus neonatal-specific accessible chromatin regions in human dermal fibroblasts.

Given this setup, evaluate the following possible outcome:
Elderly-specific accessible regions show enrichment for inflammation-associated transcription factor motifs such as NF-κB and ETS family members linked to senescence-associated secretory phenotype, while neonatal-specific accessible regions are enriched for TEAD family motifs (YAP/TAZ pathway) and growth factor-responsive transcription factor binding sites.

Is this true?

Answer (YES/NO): NO